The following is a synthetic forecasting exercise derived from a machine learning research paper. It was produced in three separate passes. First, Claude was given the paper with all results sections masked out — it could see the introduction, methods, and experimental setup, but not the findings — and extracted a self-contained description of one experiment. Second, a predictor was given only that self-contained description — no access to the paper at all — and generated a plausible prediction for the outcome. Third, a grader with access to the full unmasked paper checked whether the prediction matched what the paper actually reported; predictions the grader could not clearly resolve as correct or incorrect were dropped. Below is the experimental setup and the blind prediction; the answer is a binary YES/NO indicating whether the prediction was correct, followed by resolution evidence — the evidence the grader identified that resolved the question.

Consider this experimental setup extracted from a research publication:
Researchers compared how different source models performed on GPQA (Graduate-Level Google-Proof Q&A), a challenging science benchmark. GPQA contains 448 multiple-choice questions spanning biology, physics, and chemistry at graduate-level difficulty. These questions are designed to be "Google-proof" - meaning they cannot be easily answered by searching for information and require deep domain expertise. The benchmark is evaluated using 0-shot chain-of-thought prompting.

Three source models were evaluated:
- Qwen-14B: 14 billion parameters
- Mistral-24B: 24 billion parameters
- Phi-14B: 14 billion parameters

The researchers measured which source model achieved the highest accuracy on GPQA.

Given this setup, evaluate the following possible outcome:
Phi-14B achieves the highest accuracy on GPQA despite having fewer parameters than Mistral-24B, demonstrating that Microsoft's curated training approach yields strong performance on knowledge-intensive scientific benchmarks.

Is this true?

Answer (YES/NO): YES